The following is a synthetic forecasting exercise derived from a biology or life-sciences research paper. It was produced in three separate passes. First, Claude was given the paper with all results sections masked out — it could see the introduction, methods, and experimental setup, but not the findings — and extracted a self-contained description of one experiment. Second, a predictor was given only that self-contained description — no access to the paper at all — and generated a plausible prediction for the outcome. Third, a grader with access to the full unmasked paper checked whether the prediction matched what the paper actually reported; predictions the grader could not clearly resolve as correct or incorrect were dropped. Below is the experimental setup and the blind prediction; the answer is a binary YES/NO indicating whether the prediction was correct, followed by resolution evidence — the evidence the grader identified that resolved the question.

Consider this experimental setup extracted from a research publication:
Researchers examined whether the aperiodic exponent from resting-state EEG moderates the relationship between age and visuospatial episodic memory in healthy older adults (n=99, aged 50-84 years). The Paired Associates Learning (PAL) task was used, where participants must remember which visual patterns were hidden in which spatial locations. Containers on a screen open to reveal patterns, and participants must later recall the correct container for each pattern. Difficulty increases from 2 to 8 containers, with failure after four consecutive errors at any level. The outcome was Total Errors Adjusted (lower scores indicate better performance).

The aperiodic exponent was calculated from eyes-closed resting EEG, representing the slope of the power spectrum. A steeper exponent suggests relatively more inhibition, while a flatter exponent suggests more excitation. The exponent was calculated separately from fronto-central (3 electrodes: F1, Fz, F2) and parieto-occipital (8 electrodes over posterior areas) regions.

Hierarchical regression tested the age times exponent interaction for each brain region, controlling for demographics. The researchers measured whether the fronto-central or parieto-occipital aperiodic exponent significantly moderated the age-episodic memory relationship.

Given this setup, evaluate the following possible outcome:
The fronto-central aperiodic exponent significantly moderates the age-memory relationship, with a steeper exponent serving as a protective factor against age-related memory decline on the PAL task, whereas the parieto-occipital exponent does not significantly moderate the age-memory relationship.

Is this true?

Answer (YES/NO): NO